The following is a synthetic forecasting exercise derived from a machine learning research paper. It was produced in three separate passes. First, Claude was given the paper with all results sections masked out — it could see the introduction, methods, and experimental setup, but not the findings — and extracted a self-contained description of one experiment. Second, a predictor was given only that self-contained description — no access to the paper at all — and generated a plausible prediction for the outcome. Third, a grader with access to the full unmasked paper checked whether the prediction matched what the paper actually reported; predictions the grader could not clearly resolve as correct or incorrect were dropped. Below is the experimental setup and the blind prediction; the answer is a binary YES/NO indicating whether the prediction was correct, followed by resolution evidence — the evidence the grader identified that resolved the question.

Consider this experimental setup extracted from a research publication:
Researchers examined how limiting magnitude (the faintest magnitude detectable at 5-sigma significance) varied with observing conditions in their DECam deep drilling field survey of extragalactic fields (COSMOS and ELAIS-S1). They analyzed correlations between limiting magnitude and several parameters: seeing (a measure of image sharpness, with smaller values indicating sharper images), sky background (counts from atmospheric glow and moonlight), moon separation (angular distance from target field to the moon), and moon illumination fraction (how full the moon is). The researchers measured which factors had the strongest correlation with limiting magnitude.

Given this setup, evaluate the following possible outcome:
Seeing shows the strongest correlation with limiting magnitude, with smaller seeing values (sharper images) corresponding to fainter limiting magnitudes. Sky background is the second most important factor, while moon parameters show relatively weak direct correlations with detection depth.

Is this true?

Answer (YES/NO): NO